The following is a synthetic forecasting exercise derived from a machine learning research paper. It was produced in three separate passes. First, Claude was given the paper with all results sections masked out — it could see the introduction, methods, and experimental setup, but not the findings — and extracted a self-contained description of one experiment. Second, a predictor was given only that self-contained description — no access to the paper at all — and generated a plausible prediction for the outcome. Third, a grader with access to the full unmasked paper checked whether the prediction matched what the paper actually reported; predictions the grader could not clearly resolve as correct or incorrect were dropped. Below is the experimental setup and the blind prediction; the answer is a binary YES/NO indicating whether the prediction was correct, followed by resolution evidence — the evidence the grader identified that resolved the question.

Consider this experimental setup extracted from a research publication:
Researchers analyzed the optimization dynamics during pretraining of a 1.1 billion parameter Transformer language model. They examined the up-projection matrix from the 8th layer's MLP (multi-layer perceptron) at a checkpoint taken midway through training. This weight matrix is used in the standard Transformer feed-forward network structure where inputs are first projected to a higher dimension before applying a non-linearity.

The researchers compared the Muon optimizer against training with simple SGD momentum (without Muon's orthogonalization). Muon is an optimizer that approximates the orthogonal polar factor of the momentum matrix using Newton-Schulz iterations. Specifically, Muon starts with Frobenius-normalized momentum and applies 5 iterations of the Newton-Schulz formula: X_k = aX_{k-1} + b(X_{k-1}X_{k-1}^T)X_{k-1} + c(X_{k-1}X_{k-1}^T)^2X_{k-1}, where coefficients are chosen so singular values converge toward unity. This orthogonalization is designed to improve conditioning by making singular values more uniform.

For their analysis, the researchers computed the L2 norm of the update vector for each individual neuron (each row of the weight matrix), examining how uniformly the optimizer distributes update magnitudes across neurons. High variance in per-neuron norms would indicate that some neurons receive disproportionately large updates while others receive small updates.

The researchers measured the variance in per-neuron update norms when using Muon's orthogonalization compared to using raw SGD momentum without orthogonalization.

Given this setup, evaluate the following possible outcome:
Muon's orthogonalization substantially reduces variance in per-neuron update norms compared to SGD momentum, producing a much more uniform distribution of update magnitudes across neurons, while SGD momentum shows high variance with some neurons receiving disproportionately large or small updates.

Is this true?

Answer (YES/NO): NO